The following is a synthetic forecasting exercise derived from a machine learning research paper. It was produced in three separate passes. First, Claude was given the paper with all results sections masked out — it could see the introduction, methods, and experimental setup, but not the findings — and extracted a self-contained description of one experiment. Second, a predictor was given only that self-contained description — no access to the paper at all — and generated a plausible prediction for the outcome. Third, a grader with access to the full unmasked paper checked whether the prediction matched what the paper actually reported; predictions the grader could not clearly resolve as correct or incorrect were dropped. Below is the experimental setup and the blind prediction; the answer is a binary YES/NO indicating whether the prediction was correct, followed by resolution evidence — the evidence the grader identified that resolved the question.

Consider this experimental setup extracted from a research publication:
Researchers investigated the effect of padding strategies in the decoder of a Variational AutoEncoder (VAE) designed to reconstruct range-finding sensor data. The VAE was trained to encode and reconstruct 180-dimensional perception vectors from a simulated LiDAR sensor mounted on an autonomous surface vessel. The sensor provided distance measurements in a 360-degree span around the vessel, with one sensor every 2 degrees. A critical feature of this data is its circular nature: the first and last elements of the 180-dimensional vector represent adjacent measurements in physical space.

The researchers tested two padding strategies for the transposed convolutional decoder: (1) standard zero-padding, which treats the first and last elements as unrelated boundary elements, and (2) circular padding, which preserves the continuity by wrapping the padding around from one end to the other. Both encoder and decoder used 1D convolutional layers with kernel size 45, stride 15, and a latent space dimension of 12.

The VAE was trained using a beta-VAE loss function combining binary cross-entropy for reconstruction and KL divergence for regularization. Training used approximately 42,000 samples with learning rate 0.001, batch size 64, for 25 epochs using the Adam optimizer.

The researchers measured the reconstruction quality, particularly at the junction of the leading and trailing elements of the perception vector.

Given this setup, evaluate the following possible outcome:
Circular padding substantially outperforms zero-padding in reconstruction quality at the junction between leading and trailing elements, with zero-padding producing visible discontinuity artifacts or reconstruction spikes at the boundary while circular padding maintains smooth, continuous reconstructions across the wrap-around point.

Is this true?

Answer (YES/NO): YES